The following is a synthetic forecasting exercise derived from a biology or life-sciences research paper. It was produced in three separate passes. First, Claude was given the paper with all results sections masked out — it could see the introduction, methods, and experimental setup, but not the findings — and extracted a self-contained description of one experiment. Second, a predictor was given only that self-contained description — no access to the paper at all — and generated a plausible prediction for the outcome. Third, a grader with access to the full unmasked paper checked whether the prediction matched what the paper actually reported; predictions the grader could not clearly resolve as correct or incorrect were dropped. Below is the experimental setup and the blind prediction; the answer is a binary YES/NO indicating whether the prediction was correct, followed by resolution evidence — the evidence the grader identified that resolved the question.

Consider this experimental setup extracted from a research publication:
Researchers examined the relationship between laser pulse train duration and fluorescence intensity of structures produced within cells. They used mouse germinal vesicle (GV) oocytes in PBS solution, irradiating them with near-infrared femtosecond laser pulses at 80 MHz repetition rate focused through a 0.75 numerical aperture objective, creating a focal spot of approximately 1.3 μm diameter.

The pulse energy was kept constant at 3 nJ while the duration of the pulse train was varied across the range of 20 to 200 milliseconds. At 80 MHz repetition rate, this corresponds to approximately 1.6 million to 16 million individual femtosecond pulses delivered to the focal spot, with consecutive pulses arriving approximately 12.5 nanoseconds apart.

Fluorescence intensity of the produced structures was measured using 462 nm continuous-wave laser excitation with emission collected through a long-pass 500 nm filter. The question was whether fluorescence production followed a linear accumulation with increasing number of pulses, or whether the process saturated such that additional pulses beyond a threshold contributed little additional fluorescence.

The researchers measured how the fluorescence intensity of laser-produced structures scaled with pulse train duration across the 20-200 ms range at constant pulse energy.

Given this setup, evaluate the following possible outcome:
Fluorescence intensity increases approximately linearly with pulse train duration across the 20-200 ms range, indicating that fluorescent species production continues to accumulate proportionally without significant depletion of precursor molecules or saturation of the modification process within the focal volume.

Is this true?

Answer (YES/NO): YES